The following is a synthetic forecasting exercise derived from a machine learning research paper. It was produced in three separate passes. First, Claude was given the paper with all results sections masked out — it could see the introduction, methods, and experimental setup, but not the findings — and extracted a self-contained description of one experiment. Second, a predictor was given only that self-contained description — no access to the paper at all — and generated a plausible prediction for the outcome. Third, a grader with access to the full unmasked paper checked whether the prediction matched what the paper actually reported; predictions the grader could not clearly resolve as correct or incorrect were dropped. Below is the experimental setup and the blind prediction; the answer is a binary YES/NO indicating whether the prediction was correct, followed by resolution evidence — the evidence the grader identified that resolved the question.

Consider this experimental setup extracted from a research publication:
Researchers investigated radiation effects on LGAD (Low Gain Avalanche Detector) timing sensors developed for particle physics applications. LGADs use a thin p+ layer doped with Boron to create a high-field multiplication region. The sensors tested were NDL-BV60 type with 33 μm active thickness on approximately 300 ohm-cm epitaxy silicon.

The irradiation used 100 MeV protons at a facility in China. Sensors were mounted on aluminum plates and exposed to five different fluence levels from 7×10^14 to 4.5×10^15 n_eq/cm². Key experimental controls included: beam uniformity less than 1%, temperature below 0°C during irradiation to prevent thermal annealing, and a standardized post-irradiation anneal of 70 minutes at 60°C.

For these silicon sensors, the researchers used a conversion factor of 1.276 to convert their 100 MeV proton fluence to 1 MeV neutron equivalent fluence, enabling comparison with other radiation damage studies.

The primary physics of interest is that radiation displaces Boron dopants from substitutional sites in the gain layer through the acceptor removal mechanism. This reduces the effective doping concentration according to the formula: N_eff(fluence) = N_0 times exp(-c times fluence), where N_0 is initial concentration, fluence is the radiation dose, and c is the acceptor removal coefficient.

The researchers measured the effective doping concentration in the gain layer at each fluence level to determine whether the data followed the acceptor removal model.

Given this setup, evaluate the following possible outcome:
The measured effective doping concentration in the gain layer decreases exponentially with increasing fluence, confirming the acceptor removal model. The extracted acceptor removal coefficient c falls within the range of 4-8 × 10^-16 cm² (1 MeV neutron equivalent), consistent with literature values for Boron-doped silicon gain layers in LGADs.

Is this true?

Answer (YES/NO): YES